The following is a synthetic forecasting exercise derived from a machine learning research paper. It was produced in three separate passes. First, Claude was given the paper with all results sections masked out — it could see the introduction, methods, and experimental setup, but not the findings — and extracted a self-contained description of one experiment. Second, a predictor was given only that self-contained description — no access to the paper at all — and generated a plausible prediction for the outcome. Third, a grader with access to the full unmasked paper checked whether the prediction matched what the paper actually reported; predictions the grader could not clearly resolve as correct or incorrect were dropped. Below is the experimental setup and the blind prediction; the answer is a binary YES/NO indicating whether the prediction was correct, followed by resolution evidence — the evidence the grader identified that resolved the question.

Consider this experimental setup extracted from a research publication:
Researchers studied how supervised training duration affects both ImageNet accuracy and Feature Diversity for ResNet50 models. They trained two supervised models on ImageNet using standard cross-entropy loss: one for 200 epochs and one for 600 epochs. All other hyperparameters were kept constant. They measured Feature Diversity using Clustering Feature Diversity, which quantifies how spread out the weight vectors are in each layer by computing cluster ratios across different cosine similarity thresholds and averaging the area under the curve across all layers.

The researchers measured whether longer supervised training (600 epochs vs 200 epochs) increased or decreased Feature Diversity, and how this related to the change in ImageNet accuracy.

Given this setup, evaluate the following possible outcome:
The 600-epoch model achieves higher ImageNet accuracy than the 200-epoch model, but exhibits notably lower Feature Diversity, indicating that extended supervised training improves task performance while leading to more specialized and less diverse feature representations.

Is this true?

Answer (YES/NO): NO